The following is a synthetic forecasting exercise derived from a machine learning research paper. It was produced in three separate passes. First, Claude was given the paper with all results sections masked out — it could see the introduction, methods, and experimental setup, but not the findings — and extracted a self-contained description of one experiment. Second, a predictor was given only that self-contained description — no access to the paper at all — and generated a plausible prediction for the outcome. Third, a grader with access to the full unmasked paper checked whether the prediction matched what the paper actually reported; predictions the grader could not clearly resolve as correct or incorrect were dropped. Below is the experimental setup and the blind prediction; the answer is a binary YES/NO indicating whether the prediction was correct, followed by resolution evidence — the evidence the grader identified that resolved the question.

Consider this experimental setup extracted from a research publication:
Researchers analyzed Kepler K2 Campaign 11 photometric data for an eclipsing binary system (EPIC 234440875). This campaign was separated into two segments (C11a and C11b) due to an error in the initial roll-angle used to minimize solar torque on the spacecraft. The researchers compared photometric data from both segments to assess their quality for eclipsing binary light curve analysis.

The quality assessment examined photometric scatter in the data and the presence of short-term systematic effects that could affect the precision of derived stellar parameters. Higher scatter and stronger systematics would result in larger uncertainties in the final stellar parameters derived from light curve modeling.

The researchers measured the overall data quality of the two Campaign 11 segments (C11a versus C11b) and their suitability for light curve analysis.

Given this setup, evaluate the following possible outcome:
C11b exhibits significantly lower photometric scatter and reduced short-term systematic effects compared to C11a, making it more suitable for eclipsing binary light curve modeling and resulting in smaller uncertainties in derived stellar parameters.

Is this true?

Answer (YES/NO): NO